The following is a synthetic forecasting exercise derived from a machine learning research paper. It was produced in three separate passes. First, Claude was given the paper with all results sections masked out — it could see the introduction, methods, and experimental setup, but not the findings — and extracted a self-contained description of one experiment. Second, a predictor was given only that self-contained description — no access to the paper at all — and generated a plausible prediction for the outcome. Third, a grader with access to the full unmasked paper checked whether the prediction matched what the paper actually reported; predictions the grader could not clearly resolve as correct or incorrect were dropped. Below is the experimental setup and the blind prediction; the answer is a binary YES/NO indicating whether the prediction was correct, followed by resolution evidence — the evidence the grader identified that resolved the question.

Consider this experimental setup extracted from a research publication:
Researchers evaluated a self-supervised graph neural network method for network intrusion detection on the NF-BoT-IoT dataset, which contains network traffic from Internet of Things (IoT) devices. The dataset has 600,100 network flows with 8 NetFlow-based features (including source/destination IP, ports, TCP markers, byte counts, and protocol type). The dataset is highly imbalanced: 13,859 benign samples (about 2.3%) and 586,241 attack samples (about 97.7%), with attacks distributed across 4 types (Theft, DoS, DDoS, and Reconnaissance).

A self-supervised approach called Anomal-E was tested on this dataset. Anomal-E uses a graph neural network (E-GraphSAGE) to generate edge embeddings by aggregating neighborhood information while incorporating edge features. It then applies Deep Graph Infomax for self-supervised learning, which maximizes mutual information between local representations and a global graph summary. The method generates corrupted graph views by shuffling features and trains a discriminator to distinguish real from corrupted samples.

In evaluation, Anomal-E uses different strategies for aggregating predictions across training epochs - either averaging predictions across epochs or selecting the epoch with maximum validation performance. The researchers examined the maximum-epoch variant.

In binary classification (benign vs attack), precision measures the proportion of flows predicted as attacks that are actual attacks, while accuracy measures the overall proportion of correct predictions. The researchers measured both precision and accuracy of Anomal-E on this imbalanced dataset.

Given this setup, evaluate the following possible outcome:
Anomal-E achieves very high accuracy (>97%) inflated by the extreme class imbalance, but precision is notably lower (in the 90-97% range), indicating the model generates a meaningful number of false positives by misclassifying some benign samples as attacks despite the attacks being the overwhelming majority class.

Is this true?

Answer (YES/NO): NO